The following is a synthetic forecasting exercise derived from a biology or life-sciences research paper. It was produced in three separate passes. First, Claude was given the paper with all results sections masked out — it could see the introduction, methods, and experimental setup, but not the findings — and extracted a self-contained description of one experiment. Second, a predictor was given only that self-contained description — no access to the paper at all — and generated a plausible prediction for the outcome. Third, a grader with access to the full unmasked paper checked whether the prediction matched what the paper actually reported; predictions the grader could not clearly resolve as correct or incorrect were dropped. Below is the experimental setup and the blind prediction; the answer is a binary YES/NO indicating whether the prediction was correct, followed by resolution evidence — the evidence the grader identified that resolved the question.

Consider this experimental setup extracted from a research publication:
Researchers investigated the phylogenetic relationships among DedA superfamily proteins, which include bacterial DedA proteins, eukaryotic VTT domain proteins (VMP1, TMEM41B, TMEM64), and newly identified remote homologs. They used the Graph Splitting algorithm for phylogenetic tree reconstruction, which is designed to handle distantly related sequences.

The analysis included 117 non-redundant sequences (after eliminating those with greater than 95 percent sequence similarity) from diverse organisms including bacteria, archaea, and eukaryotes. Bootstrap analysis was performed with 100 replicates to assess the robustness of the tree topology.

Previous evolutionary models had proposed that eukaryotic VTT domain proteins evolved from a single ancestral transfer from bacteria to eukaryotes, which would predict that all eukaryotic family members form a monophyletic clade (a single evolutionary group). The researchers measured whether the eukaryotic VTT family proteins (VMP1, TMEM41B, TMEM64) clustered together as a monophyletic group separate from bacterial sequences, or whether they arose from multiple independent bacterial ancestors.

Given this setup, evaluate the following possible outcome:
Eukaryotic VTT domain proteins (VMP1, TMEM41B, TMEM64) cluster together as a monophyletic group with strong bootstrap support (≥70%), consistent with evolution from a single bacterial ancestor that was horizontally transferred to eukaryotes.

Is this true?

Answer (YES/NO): NO